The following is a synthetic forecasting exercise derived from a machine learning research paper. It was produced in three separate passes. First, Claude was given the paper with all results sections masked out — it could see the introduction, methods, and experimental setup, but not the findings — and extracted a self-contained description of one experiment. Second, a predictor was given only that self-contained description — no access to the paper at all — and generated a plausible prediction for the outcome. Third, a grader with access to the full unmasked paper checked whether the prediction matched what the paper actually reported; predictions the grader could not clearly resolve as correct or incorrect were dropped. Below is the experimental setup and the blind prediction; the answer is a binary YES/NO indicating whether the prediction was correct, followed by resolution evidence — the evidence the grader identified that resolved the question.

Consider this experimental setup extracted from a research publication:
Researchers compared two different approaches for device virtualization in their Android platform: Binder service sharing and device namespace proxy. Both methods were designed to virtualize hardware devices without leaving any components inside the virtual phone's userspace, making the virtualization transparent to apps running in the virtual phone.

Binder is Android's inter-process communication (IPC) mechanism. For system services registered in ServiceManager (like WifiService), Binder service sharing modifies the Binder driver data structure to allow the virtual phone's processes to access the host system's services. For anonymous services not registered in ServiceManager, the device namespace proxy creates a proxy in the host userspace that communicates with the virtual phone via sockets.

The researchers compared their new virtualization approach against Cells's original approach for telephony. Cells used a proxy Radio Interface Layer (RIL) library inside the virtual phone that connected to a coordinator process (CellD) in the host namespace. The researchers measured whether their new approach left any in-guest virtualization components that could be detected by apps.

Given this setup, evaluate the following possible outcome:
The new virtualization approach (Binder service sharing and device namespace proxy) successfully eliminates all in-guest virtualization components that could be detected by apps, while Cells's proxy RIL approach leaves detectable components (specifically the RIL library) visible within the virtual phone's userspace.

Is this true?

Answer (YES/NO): YES